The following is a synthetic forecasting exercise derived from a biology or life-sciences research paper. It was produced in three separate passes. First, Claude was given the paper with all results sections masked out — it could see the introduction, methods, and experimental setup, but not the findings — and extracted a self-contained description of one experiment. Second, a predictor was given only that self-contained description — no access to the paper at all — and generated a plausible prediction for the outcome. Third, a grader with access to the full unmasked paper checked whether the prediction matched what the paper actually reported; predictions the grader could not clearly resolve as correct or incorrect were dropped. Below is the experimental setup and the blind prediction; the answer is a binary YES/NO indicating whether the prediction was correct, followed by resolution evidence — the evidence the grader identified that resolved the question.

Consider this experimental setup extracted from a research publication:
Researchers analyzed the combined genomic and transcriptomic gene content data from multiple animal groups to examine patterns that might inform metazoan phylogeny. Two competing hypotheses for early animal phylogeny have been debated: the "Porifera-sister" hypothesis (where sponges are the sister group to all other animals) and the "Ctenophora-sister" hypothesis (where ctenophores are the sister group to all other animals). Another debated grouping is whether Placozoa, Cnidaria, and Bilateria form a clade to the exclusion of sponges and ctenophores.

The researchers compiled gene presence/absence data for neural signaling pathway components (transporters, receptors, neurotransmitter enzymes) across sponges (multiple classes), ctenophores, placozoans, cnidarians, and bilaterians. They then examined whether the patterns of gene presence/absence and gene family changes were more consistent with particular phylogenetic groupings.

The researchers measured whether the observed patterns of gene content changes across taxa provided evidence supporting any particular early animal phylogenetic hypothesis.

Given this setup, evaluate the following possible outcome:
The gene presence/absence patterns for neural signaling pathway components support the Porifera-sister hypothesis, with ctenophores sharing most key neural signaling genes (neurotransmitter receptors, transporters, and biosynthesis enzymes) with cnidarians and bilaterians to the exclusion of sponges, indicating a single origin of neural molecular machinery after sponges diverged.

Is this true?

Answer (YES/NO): NO